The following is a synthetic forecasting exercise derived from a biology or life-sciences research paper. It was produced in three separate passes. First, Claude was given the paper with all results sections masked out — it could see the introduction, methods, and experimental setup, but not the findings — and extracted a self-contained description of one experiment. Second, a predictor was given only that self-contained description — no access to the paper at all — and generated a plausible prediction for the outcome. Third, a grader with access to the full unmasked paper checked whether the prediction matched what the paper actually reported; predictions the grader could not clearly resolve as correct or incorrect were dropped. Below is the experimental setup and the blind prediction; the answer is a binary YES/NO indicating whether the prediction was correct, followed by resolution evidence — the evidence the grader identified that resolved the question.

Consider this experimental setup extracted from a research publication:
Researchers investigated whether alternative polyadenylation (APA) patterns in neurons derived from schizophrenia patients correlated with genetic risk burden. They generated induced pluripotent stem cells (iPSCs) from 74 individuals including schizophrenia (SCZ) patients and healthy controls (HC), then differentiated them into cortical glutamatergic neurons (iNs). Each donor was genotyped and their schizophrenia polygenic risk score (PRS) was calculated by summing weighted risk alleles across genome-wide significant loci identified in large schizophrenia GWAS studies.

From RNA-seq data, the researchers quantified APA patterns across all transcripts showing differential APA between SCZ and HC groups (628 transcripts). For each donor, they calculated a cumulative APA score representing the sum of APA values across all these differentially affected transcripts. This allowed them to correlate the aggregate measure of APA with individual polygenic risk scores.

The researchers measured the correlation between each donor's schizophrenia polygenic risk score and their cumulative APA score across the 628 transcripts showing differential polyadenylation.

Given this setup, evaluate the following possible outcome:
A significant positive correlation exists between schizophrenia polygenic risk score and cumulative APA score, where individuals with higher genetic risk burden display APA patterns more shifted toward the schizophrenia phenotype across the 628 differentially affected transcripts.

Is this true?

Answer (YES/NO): YES